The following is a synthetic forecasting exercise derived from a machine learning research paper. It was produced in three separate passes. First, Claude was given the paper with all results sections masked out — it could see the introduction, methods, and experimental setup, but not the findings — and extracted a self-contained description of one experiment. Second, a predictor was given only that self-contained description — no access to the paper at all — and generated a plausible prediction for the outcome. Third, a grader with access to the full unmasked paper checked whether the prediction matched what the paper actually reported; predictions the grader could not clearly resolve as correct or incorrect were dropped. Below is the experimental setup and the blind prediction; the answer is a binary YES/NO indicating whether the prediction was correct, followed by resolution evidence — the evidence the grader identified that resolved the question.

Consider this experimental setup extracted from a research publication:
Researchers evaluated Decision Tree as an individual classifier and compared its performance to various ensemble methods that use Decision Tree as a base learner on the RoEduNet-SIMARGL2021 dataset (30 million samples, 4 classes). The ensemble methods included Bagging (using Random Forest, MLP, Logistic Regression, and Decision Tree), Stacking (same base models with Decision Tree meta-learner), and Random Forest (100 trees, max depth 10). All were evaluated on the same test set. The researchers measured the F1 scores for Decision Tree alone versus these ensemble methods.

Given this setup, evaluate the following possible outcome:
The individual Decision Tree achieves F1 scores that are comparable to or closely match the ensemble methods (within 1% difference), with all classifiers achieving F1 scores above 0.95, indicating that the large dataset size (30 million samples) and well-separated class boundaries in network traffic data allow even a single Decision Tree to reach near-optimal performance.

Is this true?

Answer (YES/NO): YES